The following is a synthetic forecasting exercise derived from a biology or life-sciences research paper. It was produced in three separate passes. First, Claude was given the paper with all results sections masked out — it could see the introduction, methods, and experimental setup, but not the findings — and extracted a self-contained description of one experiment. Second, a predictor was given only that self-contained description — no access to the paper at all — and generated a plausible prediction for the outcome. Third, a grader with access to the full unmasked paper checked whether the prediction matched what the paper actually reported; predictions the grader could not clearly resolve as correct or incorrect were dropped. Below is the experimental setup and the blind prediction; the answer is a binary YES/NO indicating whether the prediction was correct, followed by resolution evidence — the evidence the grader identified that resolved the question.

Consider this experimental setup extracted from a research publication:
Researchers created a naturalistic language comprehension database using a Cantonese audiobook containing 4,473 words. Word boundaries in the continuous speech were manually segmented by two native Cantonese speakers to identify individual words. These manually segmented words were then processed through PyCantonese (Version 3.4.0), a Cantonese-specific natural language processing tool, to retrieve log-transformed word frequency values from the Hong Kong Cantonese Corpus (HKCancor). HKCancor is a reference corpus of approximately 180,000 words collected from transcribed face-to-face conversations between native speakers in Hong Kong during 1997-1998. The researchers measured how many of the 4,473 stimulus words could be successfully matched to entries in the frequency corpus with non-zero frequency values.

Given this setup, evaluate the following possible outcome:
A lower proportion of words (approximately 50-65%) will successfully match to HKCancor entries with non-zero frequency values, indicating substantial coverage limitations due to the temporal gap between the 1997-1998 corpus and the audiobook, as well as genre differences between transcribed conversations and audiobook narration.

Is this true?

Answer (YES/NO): NO